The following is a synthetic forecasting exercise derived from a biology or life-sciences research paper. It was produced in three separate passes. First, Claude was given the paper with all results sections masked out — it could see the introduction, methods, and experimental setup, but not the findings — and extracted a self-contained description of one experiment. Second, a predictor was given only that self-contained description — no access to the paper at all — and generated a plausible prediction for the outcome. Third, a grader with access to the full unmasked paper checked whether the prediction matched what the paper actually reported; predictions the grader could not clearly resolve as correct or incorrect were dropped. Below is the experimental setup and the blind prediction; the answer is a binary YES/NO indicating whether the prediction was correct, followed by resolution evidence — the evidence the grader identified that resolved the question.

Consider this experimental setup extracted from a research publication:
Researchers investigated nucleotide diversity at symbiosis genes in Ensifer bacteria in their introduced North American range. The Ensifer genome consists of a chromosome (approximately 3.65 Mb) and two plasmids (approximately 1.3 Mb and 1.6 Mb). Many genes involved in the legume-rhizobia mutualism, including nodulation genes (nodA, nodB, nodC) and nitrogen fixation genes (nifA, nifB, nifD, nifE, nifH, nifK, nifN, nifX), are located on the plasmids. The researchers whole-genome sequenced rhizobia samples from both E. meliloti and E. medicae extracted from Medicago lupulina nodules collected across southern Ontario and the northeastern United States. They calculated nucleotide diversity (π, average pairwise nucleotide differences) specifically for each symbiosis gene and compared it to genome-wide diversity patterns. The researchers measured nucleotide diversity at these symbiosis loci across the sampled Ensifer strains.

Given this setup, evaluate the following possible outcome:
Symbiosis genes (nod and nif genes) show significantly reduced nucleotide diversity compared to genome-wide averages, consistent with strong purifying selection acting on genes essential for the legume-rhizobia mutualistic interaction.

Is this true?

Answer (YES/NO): YES